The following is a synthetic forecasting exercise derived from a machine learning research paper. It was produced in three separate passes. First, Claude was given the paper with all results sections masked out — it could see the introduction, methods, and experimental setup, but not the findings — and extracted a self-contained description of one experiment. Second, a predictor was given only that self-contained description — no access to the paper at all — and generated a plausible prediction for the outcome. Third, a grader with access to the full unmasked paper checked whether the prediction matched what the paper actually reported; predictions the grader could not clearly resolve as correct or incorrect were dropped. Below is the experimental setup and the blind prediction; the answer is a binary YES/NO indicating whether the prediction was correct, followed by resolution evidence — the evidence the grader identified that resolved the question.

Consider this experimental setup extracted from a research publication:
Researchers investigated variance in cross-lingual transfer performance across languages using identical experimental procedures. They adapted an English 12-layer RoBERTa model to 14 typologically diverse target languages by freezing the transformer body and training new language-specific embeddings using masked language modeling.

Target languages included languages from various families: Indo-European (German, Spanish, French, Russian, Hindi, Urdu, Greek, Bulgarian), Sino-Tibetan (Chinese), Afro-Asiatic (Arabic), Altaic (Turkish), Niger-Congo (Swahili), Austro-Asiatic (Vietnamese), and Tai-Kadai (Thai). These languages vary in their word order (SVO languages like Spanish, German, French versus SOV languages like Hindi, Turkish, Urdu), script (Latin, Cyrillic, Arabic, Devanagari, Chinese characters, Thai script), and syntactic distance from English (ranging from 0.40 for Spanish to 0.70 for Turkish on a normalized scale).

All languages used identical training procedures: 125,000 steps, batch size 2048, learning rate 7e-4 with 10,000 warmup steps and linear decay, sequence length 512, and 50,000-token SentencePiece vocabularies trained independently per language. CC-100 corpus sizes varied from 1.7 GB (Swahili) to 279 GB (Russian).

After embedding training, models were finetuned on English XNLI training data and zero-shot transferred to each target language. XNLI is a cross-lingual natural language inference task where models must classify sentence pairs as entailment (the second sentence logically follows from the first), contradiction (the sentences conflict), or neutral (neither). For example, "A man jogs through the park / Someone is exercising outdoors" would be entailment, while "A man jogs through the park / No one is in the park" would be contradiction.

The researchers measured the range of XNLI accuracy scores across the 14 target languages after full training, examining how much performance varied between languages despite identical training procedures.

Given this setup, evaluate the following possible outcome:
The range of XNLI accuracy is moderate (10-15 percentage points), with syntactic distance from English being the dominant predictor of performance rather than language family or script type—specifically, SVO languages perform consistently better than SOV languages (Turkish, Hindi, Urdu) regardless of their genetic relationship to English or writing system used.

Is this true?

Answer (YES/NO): NO